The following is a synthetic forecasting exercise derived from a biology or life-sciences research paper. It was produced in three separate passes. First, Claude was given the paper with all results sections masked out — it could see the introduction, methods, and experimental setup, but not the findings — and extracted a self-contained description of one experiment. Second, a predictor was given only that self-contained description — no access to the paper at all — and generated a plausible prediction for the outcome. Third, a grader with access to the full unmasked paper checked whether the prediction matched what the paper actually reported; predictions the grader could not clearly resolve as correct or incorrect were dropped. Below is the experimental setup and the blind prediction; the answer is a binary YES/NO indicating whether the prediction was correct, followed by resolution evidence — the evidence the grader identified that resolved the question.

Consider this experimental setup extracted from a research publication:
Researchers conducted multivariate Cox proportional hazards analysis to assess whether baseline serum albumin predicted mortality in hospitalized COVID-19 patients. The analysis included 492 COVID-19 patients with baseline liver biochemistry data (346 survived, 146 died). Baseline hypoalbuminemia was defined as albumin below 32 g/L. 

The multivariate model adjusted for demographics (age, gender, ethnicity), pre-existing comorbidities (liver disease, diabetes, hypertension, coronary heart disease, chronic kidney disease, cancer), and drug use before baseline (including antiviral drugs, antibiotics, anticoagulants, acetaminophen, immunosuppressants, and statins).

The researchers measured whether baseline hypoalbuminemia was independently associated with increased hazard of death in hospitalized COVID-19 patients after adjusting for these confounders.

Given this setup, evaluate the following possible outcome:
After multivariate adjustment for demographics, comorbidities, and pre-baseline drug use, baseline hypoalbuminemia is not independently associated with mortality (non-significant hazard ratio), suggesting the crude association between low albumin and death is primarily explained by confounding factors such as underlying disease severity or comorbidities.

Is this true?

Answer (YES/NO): NO